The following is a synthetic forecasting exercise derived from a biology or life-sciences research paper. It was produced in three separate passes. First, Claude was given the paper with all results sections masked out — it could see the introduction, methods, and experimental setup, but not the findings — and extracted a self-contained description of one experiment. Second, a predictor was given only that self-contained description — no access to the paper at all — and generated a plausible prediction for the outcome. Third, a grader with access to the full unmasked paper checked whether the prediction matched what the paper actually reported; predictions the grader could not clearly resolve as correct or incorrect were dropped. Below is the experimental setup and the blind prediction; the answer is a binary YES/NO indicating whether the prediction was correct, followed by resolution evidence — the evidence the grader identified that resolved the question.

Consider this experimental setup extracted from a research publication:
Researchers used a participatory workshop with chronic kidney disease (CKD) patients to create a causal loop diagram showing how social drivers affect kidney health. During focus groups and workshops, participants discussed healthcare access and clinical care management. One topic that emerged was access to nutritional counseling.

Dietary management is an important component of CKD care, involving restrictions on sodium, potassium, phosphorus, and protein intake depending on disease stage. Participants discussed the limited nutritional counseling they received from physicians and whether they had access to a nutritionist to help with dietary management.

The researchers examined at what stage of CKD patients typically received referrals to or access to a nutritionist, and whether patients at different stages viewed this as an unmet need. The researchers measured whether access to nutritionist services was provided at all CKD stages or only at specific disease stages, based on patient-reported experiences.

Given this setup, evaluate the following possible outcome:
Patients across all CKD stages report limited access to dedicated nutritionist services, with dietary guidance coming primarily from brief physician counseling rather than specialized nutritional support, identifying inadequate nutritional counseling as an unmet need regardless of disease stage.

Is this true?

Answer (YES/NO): NO